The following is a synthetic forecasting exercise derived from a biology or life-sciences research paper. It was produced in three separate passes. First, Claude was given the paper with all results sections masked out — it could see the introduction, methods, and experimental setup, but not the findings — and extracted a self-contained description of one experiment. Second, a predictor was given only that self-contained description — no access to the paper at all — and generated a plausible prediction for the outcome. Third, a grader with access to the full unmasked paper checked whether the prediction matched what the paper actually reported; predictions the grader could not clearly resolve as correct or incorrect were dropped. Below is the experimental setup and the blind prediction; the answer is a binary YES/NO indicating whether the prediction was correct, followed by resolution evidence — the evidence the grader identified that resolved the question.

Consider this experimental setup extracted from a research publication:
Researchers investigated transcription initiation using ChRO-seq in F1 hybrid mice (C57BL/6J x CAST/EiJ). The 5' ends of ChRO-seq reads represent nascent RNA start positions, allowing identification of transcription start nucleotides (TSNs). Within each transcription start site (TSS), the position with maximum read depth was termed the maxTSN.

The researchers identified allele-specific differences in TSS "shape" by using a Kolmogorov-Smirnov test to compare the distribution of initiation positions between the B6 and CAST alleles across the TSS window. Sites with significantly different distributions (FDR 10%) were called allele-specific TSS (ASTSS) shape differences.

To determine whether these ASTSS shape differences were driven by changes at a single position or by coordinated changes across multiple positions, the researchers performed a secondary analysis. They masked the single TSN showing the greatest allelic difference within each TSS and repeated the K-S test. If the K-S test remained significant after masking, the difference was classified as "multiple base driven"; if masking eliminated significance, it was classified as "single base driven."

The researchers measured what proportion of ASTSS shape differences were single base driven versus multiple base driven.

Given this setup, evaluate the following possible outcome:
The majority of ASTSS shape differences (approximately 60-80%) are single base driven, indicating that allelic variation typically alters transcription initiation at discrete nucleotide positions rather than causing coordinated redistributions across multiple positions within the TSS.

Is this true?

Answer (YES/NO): NO